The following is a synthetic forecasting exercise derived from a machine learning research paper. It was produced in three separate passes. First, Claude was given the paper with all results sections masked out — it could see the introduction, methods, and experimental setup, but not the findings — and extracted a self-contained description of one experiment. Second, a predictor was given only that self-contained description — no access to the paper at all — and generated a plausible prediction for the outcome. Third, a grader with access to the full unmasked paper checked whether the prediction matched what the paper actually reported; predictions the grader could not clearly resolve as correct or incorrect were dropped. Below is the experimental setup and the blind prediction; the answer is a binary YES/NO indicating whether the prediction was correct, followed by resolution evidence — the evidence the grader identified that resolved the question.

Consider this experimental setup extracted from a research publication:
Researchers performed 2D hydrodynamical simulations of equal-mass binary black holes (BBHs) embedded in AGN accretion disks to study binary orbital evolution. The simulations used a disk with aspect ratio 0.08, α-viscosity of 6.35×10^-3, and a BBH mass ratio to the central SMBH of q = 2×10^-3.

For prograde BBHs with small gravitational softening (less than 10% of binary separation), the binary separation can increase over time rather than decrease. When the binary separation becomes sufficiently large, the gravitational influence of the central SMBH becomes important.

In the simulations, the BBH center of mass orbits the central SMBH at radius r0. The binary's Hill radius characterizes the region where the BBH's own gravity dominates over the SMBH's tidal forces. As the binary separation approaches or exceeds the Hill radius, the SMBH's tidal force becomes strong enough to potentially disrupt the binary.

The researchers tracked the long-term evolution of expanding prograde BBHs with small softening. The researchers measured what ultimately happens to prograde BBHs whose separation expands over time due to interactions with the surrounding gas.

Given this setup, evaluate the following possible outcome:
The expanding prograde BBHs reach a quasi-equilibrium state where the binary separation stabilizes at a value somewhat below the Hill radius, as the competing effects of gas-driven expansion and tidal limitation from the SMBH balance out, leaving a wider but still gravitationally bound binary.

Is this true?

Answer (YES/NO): NO